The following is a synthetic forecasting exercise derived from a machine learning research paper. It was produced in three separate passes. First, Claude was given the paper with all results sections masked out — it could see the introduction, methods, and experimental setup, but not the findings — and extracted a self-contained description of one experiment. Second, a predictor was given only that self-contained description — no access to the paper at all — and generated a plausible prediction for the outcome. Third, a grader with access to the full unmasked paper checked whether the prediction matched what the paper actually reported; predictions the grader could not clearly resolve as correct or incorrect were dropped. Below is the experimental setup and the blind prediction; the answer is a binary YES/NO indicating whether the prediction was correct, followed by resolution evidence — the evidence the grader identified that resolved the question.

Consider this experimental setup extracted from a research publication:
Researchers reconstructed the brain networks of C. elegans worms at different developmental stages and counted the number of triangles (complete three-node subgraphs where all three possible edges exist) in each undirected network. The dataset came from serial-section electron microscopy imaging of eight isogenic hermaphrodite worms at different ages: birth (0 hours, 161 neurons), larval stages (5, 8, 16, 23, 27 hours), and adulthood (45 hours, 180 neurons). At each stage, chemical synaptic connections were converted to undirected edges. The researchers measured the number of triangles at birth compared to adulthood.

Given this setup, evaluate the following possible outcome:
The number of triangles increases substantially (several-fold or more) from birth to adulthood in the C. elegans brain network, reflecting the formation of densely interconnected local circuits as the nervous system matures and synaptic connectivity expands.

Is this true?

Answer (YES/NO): YES